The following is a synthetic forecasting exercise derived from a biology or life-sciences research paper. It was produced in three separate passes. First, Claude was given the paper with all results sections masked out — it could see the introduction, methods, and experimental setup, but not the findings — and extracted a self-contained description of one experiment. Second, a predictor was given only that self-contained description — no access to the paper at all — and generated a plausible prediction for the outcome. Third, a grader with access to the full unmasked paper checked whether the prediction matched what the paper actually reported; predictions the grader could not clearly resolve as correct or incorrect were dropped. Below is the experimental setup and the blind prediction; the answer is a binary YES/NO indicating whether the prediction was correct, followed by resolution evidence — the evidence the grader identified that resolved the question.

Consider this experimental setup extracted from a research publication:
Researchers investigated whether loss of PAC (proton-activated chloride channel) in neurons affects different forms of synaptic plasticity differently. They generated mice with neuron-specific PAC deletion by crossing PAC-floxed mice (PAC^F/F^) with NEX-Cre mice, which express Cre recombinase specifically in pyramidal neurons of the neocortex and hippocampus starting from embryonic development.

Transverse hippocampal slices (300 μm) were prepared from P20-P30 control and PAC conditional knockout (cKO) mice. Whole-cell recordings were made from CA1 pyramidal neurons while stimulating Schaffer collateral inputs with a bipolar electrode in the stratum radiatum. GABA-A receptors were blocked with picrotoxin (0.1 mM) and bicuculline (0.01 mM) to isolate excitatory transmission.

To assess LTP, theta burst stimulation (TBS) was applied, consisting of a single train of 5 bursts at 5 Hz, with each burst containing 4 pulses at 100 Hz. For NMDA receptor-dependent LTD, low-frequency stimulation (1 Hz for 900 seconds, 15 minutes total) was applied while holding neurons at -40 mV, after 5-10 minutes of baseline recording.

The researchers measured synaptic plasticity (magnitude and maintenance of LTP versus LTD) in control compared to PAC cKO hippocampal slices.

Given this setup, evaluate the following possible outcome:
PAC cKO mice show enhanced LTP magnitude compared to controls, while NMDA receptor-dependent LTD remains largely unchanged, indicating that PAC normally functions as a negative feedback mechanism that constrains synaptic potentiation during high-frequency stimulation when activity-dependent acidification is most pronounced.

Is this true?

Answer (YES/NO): NO